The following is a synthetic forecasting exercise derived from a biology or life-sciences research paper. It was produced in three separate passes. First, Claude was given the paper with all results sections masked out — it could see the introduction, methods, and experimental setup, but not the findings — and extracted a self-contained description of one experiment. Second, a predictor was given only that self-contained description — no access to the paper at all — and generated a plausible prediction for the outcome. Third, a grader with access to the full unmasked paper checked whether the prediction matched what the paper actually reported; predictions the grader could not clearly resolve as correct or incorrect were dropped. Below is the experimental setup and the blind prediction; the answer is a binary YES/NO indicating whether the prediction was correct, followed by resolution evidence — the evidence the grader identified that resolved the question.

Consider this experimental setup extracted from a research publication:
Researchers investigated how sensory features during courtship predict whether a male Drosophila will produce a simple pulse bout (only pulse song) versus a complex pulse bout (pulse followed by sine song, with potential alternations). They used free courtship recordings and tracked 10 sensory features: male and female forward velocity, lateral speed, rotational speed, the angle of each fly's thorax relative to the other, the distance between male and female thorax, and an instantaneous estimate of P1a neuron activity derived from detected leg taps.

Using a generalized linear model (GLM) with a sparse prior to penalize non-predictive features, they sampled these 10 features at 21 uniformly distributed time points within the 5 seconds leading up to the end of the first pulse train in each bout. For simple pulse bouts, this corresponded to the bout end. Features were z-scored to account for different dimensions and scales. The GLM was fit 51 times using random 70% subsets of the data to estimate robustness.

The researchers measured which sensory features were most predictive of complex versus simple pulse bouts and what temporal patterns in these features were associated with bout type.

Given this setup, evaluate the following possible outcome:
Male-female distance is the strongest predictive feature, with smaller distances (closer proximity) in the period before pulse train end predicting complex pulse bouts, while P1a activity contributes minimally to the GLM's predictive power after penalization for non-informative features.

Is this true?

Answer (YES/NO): NO